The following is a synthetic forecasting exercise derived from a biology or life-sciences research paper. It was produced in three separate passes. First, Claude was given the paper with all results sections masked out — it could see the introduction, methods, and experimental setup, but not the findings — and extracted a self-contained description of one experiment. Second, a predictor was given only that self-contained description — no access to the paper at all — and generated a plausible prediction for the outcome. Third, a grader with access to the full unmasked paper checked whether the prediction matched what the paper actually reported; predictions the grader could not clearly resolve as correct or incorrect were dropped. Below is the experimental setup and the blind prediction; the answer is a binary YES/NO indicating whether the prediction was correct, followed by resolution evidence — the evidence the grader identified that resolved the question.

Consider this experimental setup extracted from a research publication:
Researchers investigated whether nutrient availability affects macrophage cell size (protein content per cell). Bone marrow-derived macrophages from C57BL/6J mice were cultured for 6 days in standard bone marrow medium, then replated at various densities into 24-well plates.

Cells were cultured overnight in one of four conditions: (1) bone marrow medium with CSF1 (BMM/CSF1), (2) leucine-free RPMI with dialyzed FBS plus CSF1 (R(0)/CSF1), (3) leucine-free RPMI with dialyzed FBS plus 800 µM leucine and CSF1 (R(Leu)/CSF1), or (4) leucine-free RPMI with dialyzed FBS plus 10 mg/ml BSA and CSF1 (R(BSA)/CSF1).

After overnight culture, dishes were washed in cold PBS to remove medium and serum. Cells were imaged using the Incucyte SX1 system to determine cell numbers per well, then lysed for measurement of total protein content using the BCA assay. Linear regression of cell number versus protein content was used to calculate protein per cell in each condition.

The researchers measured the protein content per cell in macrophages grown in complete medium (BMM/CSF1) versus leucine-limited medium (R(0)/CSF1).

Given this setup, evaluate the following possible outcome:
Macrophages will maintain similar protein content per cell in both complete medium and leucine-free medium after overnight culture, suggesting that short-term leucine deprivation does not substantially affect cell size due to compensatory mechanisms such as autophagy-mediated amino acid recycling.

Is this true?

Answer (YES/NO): NO